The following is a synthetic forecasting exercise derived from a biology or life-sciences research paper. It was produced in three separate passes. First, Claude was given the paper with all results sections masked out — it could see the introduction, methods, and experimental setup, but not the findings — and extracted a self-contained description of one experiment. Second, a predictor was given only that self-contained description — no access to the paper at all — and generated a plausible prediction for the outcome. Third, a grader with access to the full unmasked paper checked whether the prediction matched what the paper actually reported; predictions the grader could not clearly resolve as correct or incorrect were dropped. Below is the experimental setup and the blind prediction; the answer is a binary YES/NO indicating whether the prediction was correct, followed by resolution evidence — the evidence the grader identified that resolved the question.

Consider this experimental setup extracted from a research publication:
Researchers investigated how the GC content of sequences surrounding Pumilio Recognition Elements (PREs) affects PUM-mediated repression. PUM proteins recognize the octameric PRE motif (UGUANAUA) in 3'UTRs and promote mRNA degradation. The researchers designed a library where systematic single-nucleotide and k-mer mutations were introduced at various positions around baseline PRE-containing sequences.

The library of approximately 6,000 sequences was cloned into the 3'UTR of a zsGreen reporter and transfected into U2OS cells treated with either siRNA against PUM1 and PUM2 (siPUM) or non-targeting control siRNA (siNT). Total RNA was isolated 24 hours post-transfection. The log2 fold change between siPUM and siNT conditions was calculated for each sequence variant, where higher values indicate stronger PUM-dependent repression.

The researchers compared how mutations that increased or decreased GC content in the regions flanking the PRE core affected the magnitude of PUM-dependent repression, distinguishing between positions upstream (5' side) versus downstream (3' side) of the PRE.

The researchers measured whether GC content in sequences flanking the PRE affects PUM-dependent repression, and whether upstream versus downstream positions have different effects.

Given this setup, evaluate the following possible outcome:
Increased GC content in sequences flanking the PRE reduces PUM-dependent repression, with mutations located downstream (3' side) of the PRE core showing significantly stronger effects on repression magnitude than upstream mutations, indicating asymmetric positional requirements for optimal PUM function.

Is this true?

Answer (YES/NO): NO